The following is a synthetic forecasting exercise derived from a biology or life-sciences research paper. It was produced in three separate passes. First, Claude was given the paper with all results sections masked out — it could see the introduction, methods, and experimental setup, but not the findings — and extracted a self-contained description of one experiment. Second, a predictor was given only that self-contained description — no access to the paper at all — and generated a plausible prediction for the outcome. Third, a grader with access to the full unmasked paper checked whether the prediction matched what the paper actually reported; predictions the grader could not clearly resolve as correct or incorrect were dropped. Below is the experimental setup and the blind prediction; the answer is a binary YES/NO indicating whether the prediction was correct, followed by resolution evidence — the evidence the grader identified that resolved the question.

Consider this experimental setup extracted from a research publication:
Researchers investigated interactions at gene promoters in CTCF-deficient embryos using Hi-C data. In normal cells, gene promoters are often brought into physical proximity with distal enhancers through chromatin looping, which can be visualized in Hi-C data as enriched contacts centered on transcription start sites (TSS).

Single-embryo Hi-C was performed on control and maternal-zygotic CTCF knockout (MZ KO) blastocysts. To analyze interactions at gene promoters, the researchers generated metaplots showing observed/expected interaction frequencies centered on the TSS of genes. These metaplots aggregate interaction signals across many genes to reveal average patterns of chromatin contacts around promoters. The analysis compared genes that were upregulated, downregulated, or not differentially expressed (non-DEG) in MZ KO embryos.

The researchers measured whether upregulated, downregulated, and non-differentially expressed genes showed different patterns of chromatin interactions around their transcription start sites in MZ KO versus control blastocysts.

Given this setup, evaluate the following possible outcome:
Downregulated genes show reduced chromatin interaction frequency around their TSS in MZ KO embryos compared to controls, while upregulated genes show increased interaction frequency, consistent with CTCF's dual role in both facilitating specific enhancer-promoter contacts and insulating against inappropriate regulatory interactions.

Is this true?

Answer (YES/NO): YES